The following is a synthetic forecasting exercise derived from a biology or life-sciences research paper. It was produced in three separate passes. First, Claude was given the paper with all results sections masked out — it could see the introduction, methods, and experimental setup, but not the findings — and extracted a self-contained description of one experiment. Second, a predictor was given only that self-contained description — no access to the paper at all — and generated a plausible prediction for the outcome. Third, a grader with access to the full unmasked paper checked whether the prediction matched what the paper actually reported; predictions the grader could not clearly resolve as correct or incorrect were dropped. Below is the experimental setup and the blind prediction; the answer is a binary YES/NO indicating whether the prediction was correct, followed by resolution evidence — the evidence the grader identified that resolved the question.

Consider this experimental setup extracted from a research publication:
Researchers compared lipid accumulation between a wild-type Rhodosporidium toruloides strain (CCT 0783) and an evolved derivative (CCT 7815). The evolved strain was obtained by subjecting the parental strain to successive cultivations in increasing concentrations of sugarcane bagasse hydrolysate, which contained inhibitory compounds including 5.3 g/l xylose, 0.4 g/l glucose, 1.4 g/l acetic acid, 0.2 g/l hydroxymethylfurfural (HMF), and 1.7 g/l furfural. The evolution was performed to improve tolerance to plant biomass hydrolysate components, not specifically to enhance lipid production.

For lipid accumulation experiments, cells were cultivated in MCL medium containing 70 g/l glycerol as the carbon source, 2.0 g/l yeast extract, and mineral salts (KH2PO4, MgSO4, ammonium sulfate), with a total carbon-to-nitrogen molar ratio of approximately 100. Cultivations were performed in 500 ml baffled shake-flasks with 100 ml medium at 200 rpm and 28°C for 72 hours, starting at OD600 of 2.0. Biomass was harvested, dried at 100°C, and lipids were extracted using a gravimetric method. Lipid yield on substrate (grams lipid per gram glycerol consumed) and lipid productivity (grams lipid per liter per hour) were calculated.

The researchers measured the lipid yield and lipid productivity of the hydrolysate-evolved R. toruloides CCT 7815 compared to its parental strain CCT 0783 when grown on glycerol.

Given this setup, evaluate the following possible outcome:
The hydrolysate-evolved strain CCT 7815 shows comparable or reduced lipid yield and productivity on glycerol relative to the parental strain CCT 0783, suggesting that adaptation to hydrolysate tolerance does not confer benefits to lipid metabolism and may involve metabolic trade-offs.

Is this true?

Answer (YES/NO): NO